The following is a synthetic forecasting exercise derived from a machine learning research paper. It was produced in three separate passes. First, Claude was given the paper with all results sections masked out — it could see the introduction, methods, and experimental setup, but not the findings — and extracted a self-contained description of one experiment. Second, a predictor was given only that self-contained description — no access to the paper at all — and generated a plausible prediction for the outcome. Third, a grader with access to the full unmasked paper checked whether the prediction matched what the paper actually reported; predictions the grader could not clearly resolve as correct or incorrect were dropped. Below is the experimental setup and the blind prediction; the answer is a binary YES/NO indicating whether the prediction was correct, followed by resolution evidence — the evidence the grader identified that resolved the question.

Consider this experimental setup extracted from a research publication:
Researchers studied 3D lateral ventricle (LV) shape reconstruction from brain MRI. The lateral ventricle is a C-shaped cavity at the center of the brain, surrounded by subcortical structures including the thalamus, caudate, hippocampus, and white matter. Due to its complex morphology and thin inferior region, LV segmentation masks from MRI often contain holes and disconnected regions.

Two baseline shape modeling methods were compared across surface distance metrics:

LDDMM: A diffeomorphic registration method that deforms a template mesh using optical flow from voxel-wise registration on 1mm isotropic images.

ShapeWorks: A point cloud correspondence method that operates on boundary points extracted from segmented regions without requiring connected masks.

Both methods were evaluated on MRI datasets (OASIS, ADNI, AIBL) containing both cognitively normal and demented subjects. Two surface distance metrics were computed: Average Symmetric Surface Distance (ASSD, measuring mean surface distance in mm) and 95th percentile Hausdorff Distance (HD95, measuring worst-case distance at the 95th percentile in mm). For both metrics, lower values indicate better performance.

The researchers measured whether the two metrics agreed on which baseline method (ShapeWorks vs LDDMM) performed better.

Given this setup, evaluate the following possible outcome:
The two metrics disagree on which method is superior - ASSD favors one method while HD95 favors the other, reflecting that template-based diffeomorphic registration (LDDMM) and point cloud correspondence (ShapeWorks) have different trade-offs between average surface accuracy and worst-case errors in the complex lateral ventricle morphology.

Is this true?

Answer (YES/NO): NO